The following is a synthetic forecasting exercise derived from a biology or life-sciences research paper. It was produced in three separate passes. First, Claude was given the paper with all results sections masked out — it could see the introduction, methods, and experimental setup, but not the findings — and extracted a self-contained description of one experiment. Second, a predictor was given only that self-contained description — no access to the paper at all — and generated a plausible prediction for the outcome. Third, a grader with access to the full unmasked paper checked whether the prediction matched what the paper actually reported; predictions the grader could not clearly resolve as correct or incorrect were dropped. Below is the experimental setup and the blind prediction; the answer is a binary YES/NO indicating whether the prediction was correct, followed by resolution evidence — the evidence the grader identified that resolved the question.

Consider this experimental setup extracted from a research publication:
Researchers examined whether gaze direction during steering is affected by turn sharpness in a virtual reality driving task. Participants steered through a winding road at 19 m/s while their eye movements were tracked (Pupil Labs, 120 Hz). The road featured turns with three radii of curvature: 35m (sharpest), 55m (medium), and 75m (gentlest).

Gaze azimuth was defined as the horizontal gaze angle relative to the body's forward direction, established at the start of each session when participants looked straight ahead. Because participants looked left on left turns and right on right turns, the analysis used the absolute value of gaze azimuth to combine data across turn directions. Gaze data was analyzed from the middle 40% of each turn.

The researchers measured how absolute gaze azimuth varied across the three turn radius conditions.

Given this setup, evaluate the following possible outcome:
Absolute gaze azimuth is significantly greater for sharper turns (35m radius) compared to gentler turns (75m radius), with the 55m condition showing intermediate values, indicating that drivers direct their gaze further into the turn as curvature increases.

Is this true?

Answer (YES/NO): YES